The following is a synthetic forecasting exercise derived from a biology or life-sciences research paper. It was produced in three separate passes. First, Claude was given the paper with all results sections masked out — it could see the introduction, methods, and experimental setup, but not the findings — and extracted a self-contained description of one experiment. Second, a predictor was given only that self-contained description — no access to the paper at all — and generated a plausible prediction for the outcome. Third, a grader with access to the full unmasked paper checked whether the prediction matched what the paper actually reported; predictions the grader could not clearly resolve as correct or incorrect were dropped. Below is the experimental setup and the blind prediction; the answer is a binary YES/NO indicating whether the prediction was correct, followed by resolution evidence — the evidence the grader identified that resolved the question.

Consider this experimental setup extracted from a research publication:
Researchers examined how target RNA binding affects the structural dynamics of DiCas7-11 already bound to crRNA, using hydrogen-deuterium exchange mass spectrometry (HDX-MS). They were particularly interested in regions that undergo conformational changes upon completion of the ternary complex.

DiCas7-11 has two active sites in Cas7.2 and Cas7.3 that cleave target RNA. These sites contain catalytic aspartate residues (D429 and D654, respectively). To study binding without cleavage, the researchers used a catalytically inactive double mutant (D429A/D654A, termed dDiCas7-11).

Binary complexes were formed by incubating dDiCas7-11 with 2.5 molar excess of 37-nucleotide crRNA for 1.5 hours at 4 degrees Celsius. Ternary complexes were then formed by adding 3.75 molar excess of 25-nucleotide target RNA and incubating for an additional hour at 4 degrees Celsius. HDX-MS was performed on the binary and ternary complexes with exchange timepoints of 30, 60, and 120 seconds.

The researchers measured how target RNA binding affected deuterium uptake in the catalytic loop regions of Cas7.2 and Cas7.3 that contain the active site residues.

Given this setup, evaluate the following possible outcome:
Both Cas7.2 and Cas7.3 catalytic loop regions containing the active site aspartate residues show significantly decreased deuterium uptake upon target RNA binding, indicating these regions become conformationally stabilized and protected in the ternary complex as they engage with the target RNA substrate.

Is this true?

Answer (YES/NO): NO